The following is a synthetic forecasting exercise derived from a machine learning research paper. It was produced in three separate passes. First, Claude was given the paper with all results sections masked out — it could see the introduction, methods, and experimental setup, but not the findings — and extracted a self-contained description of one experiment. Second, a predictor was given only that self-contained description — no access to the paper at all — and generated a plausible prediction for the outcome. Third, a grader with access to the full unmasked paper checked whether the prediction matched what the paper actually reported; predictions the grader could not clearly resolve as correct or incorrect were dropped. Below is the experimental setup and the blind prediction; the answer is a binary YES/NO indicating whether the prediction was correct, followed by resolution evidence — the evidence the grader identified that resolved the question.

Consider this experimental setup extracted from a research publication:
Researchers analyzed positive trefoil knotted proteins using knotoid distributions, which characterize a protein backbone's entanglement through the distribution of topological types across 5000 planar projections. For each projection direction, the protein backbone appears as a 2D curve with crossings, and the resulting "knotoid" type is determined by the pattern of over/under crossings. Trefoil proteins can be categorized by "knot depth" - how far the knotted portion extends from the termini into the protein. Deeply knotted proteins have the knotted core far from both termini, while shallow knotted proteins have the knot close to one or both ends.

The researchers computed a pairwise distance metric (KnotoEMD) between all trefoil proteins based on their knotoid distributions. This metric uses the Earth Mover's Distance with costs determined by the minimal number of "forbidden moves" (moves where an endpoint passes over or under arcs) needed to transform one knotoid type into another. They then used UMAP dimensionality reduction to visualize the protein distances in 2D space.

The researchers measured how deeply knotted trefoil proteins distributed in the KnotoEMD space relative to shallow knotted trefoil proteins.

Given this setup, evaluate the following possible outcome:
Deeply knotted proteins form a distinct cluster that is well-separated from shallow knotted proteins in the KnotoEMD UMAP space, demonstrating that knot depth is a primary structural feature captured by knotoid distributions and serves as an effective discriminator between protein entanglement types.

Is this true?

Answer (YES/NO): YES